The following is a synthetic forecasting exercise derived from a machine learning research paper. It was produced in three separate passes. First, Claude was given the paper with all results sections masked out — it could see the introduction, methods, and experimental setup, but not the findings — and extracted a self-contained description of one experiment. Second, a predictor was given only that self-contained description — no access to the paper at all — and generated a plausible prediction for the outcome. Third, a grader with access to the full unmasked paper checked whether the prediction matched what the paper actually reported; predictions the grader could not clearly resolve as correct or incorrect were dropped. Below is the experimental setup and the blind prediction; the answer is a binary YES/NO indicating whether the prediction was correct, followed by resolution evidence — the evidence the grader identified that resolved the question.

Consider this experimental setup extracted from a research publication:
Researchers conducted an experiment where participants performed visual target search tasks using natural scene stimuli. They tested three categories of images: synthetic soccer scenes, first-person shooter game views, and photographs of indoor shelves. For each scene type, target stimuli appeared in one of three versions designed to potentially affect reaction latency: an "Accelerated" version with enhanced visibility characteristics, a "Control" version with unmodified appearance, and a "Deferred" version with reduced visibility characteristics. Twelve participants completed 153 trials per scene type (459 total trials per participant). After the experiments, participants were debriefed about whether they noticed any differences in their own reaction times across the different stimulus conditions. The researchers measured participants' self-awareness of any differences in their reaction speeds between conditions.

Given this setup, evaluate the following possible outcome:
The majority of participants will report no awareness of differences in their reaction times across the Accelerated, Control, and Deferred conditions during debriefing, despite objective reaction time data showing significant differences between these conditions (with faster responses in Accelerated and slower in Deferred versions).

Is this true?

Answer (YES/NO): YES